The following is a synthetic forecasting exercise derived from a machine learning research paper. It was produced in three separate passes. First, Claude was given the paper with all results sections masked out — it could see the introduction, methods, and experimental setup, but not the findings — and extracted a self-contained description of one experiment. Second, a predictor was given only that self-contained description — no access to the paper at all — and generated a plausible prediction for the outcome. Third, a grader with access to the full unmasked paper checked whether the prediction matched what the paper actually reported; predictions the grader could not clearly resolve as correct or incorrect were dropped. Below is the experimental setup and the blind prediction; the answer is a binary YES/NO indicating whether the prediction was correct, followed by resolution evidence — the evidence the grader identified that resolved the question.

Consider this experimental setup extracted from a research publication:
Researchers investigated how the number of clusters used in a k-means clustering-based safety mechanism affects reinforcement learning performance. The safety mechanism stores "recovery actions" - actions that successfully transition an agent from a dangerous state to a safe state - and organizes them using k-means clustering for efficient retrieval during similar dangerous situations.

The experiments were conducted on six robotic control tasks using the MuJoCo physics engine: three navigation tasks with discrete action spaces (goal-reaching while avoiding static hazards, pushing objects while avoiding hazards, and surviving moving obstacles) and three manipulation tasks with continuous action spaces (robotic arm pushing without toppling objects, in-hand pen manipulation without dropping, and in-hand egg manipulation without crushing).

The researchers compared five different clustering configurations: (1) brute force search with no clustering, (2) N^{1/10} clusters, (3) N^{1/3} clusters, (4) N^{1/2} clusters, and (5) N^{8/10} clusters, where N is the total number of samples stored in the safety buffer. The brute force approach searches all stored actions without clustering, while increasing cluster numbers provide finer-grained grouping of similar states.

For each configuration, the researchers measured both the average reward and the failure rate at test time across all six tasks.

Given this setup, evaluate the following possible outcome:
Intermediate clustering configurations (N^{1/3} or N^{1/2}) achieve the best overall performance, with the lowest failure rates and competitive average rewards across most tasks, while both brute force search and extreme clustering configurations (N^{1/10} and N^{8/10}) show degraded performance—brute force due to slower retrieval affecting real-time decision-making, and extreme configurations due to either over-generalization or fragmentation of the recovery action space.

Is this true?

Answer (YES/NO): NO